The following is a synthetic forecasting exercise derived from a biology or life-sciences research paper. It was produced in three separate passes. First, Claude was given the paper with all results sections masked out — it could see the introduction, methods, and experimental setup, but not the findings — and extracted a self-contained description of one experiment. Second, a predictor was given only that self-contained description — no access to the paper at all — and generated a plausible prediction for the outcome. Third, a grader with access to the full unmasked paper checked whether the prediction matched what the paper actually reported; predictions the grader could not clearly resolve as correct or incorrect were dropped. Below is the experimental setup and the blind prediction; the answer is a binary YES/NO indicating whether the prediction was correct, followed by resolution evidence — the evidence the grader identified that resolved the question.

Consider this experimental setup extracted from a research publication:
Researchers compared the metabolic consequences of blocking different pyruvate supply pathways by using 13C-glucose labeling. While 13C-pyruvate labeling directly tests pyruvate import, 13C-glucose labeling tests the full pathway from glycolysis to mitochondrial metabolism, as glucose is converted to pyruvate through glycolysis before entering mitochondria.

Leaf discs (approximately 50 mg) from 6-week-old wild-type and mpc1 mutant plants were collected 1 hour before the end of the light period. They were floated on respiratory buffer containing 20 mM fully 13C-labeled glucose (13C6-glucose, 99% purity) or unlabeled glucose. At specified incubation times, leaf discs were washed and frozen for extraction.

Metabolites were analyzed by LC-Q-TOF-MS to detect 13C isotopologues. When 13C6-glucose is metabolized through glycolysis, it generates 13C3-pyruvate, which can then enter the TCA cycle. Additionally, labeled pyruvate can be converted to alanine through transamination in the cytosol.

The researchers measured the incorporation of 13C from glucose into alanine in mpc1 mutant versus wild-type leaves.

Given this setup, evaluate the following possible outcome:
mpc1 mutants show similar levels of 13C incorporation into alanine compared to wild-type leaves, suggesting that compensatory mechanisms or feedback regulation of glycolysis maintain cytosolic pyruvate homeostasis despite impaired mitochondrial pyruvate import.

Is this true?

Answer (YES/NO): NO